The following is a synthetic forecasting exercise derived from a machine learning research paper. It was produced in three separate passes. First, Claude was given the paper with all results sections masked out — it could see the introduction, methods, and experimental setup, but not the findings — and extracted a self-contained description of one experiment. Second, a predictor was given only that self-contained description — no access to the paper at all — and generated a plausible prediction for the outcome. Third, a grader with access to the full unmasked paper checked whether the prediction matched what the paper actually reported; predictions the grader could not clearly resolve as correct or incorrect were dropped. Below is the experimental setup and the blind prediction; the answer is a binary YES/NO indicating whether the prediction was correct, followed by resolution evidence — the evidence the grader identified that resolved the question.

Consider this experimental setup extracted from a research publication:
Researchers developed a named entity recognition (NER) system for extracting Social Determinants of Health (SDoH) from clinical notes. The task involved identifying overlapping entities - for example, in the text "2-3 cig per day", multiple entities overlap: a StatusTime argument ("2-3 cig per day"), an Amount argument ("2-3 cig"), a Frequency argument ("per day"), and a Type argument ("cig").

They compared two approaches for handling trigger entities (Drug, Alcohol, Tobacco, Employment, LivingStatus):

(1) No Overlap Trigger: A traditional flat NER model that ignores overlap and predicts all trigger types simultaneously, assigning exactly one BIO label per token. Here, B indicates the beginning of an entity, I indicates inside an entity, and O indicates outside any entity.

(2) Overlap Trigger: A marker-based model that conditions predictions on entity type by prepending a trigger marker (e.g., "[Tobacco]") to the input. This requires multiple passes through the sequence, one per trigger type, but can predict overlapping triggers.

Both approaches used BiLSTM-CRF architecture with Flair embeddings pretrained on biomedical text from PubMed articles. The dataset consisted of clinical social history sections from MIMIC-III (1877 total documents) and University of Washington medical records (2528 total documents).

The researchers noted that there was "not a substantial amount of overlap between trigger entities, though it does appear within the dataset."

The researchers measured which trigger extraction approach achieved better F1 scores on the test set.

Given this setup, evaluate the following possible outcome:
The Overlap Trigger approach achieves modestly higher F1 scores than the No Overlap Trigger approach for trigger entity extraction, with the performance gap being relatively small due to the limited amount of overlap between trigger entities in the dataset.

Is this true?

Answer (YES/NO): YES